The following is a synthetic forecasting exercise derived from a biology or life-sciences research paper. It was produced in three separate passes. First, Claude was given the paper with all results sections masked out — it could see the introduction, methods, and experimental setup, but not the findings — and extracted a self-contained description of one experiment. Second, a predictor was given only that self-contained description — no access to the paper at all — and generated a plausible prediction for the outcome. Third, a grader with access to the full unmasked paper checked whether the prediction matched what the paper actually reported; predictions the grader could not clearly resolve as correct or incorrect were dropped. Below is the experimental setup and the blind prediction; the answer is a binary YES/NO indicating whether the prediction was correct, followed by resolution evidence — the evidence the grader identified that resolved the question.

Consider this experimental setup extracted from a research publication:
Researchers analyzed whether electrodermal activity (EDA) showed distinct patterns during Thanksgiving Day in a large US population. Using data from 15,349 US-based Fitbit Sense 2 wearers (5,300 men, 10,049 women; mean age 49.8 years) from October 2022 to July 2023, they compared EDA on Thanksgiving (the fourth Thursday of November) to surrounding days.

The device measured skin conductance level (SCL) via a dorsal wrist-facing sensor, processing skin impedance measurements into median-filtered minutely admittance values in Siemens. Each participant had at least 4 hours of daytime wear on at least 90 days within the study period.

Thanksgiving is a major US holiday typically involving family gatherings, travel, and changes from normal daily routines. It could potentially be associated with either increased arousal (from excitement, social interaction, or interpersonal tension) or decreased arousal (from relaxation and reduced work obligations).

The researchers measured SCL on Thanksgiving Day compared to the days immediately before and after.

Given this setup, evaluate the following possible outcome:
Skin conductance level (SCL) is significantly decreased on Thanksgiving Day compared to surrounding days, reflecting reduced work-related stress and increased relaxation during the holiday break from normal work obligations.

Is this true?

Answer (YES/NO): NO